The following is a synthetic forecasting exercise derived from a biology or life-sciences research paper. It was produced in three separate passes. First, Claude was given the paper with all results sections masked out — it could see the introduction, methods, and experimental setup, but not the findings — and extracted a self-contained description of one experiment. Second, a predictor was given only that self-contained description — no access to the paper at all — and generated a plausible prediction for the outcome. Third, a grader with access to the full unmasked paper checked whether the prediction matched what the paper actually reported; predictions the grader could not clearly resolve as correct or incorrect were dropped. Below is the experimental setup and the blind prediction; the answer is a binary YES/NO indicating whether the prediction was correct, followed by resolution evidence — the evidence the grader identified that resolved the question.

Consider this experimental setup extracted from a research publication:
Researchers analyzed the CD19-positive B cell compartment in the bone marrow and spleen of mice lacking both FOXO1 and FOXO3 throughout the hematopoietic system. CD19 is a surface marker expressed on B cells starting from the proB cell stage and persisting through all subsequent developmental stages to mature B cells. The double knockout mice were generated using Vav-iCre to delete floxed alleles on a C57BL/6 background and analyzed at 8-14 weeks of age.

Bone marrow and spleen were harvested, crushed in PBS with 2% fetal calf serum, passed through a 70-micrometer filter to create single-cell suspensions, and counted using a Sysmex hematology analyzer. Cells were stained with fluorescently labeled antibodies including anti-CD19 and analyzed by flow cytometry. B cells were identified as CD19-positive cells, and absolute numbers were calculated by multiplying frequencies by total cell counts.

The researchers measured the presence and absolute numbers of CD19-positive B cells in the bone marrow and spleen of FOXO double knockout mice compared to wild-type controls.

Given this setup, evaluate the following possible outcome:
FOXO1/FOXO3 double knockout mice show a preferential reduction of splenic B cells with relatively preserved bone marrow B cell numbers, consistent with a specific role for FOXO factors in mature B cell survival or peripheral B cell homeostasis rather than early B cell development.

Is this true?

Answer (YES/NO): NO